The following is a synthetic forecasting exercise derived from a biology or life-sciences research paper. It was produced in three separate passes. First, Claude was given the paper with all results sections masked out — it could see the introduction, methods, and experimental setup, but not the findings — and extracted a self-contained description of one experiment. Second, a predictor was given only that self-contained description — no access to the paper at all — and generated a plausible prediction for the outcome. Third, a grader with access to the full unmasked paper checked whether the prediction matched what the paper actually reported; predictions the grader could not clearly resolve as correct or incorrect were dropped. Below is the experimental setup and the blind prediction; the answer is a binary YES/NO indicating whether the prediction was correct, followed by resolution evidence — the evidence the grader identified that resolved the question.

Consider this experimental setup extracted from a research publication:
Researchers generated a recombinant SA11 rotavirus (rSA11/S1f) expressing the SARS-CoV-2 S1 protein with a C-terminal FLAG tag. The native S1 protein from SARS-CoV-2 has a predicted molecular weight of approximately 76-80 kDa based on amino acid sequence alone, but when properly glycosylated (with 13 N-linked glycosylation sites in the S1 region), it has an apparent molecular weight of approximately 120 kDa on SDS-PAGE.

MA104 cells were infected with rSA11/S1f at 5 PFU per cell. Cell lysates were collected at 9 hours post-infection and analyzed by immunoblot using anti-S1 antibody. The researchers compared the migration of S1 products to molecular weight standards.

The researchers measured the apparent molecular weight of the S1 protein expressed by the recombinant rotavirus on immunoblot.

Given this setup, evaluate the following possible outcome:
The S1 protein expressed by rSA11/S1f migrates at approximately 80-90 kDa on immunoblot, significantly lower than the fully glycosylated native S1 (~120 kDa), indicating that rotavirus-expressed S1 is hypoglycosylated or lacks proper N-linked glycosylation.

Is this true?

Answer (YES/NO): NO